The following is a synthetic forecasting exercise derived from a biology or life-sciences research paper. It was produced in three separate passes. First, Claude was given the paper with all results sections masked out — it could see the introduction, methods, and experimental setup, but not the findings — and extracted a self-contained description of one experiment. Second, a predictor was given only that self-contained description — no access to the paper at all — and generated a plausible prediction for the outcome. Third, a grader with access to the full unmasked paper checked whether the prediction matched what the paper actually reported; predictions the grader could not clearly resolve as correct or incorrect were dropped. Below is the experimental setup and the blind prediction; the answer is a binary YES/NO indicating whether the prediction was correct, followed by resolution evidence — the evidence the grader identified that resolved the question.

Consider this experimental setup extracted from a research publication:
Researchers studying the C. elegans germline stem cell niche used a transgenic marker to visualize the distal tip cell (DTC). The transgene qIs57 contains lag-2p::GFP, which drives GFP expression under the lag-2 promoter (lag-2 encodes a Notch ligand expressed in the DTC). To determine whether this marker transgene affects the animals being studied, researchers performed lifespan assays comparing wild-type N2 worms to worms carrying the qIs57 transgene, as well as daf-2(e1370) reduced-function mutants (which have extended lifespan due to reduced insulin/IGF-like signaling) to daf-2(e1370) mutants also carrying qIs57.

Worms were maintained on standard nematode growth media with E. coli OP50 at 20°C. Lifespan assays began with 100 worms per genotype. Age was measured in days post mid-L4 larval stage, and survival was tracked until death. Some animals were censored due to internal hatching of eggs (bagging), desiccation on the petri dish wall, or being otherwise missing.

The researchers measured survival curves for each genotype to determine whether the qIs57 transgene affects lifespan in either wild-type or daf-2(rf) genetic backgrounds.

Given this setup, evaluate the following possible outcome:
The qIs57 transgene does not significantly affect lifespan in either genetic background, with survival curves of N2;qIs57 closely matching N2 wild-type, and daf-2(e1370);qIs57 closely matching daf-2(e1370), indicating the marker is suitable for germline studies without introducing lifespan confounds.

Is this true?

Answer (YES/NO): NO